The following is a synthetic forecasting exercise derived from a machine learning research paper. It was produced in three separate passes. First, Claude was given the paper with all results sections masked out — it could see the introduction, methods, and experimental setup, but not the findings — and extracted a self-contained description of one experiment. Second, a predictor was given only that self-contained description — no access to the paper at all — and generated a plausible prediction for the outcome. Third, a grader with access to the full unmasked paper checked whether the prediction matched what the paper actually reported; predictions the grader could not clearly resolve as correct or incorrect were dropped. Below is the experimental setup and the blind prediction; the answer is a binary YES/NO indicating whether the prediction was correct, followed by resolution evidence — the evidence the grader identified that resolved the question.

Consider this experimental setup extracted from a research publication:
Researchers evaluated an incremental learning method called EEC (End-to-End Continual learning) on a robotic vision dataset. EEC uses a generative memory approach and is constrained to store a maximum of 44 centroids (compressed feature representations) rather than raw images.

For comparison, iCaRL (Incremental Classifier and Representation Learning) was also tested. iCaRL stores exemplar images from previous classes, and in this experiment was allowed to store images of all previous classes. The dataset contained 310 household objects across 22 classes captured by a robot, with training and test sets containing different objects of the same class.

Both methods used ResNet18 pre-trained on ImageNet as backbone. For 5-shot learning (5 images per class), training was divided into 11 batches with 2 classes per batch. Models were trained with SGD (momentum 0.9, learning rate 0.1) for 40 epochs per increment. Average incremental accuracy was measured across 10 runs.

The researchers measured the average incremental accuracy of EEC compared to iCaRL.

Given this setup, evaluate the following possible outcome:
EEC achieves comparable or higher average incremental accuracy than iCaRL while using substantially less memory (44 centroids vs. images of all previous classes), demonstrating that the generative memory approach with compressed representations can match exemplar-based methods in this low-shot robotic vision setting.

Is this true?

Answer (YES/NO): YES